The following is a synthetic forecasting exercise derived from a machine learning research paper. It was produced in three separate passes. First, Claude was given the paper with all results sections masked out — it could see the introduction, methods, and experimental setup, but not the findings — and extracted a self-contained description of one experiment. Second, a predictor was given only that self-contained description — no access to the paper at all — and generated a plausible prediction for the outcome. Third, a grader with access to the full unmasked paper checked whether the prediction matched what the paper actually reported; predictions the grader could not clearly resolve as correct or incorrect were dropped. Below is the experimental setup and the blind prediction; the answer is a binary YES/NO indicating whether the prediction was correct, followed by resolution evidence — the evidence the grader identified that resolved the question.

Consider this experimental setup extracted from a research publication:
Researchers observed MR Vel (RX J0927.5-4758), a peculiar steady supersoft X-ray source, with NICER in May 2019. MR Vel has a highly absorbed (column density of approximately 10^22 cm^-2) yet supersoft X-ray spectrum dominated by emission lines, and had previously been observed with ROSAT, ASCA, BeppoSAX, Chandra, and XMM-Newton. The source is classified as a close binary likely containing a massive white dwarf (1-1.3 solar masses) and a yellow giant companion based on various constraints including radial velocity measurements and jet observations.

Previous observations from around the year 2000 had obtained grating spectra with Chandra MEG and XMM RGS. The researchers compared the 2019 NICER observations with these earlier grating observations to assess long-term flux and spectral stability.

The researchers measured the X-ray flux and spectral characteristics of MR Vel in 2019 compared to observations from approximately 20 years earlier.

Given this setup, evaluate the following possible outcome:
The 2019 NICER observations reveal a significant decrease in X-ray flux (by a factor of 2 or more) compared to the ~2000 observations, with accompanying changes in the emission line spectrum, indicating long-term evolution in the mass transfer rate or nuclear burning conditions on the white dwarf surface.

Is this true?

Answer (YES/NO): NO